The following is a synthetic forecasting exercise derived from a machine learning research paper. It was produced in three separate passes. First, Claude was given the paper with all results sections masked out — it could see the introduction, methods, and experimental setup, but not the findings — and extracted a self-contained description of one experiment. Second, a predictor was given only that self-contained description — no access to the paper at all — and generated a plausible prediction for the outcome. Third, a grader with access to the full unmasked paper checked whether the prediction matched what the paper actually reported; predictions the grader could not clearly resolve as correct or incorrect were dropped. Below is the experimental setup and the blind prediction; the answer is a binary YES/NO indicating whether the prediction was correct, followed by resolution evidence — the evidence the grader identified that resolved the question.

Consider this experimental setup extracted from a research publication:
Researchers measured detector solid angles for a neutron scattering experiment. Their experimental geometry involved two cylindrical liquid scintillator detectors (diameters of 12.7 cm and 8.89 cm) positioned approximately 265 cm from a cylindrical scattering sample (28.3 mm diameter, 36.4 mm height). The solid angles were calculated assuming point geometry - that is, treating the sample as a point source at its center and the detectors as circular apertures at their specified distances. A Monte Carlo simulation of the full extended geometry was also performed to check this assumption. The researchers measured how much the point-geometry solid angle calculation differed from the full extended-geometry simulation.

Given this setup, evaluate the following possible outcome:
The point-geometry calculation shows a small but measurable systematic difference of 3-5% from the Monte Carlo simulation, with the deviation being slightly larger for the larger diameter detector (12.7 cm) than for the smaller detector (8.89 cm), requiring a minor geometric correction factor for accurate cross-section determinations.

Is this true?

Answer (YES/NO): NO